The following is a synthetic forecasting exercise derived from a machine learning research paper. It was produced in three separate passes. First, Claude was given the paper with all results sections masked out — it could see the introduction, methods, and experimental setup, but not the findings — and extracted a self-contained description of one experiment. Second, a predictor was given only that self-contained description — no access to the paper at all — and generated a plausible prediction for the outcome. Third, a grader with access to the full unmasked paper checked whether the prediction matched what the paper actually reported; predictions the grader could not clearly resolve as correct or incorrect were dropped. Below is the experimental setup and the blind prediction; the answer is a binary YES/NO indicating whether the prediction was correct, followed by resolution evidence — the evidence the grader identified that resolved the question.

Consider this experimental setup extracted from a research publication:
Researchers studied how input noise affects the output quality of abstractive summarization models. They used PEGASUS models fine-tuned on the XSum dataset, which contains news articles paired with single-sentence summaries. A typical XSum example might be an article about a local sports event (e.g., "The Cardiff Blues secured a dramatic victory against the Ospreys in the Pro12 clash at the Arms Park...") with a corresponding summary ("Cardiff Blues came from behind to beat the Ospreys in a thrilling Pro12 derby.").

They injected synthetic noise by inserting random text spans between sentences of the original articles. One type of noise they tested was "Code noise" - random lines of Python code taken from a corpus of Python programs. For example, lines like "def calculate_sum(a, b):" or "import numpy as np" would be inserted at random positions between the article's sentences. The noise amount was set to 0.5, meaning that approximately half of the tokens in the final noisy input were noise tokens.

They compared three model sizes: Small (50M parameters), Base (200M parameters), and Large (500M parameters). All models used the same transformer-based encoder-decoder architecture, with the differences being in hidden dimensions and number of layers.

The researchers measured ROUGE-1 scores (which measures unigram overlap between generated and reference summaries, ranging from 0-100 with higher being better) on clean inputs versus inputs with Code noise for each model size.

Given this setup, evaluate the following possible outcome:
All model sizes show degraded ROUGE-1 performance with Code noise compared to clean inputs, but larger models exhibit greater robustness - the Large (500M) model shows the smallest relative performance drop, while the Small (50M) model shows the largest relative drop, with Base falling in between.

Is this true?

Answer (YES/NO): YES